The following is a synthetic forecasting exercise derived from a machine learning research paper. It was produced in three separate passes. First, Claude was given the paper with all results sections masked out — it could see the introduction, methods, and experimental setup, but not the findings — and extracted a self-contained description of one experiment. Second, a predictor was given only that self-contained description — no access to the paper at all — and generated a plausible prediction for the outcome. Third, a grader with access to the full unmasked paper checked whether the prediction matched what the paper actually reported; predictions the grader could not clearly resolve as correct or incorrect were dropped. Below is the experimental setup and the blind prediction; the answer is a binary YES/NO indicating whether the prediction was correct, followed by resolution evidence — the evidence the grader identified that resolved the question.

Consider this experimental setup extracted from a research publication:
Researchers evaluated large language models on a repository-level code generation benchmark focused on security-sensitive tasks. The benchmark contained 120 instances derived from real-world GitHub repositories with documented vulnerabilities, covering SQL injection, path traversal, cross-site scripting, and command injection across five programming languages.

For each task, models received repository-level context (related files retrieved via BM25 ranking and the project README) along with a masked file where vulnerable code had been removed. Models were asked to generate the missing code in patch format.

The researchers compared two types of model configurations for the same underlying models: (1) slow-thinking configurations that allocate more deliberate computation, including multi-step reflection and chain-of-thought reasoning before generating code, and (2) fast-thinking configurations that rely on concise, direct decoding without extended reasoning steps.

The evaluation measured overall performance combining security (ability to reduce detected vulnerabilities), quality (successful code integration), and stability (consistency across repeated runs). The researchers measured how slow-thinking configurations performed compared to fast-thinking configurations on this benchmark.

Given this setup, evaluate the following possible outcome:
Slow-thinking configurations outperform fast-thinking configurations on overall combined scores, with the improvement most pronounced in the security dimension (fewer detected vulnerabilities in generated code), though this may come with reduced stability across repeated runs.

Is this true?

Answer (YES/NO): NO